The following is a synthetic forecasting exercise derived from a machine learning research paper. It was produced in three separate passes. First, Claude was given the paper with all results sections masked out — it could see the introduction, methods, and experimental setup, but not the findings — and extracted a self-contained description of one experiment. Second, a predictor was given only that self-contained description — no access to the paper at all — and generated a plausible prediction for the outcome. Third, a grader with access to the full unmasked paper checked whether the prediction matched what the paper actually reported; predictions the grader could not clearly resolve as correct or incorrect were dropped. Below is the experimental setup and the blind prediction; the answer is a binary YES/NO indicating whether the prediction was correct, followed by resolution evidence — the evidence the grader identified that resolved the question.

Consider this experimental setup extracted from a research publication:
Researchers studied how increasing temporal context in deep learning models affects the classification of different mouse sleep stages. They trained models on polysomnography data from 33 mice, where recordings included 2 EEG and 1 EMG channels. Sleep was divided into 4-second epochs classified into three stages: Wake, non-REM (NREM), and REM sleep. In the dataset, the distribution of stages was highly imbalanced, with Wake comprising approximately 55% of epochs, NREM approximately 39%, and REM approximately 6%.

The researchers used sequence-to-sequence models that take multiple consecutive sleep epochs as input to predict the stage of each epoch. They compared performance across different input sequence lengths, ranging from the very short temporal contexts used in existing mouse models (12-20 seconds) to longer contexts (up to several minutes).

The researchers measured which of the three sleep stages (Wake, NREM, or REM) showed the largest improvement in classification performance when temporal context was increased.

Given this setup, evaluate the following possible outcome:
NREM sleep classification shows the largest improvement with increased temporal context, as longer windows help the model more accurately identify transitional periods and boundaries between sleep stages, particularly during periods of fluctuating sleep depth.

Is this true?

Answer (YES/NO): NO